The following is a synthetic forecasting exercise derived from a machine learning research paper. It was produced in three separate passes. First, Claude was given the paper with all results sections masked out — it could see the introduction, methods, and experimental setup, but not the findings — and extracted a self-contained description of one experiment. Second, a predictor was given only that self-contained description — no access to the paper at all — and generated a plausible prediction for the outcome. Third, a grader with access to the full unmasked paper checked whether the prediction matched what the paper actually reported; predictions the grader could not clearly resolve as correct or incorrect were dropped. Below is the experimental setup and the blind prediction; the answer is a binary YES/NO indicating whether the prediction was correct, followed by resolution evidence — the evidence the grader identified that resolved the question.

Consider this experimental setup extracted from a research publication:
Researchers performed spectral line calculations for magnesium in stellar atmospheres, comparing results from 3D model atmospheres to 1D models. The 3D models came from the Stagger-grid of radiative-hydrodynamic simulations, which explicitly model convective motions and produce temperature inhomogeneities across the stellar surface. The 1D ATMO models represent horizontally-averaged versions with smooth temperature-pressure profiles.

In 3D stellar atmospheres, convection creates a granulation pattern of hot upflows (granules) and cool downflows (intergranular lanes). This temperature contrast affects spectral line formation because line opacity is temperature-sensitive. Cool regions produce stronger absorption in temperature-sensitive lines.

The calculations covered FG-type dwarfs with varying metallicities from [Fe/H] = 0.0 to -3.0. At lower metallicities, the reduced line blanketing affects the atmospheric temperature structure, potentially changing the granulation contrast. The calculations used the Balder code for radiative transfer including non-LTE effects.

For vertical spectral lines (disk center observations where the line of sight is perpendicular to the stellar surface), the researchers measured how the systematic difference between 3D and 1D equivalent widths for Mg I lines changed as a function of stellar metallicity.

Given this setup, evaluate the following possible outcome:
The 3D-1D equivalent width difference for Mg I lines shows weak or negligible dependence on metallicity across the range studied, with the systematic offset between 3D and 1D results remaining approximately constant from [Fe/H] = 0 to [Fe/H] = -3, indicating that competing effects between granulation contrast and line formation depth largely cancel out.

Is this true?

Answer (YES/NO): NO